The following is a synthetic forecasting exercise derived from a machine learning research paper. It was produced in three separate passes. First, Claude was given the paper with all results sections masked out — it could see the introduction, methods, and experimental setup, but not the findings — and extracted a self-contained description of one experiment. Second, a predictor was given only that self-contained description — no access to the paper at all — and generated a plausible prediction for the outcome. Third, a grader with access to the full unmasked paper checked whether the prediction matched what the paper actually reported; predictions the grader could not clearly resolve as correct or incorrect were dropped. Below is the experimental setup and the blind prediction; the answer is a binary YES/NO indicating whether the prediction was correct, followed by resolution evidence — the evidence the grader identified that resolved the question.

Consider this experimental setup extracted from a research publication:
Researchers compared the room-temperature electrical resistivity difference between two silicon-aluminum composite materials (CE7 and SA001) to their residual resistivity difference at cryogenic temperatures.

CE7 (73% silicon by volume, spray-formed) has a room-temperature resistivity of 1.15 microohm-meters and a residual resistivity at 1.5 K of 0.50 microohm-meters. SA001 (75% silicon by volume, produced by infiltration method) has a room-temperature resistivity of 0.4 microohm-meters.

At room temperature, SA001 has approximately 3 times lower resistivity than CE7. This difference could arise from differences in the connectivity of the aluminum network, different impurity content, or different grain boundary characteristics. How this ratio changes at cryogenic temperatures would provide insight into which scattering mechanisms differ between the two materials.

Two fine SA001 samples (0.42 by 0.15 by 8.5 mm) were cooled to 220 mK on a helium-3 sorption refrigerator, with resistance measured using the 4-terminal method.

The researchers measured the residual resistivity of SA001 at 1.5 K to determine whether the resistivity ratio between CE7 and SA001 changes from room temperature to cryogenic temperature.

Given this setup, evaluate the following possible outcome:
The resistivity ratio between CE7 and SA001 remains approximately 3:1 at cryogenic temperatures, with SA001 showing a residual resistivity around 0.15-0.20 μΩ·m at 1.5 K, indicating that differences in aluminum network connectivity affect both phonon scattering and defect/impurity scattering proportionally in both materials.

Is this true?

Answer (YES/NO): NO